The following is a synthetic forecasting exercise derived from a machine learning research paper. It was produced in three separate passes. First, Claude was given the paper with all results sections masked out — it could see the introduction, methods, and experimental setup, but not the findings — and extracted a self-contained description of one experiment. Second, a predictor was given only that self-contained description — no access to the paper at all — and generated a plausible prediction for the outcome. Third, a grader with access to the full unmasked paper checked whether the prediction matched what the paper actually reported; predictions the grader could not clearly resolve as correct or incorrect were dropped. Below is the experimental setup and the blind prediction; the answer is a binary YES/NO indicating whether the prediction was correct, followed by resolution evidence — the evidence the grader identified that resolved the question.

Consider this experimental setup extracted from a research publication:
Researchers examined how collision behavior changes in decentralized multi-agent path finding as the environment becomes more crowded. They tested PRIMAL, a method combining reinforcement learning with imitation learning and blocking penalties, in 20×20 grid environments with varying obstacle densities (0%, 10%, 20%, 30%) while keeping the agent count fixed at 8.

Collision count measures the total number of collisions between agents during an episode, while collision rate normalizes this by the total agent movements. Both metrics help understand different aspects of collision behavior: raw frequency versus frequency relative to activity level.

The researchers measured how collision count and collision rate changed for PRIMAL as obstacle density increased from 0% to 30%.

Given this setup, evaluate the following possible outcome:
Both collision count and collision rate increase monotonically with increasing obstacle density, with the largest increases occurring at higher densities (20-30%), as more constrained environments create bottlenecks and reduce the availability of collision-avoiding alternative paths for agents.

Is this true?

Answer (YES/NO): NO